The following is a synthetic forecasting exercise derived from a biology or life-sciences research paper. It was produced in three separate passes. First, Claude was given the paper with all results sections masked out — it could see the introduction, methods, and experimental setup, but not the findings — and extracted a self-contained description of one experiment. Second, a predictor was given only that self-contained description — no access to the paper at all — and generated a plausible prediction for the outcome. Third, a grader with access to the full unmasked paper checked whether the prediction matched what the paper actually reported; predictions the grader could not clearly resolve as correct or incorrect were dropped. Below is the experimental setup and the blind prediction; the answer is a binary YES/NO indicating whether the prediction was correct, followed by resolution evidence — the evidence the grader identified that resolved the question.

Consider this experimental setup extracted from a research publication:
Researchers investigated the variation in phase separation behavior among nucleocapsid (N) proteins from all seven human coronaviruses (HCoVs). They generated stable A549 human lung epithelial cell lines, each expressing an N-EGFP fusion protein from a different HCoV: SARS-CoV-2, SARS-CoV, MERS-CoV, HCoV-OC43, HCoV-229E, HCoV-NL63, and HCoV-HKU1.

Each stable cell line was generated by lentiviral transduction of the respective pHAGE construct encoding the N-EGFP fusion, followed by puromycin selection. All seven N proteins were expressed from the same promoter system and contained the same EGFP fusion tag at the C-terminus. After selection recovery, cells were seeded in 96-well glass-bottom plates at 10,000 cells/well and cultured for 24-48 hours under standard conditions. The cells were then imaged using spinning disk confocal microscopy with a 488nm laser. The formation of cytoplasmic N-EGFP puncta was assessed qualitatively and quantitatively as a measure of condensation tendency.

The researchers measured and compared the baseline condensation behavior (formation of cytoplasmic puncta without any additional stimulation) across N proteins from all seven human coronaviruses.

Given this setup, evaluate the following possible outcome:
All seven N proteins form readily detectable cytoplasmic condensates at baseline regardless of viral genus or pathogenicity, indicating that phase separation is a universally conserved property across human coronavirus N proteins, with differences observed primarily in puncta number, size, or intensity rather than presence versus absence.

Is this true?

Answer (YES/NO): NO